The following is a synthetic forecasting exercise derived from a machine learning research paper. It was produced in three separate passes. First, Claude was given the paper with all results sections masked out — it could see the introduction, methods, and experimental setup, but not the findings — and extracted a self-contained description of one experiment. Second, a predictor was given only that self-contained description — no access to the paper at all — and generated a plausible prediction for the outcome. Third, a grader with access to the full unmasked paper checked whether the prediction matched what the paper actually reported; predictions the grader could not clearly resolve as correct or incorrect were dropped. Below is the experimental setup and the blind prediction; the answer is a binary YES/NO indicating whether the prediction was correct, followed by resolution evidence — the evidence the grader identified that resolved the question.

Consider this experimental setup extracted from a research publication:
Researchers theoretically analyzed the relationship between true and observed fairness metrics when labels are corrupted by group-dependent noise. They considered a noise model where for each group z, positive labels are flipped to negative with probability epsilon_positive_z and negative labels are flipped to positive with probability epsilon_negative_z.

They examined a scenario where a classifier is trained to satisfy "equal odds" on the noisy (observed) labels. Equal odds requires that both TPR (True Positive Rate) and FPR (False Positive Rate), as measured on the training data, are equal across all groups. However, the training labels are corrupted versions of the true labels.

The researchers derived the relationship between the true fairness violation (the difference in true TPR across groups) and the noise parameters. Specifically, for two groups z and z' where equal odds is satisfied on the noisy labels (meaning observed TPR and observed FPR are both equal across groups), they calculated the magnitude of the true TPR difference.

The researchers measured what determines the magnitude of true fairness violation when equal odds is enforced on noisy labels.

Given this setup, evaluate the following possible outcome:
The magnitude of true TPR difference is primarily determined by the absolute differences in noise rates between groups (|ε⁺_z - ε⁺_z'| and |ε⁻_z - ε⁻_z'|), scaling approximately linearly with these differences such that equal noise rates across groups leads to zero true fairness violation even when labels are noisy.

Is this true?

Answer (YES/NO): NO